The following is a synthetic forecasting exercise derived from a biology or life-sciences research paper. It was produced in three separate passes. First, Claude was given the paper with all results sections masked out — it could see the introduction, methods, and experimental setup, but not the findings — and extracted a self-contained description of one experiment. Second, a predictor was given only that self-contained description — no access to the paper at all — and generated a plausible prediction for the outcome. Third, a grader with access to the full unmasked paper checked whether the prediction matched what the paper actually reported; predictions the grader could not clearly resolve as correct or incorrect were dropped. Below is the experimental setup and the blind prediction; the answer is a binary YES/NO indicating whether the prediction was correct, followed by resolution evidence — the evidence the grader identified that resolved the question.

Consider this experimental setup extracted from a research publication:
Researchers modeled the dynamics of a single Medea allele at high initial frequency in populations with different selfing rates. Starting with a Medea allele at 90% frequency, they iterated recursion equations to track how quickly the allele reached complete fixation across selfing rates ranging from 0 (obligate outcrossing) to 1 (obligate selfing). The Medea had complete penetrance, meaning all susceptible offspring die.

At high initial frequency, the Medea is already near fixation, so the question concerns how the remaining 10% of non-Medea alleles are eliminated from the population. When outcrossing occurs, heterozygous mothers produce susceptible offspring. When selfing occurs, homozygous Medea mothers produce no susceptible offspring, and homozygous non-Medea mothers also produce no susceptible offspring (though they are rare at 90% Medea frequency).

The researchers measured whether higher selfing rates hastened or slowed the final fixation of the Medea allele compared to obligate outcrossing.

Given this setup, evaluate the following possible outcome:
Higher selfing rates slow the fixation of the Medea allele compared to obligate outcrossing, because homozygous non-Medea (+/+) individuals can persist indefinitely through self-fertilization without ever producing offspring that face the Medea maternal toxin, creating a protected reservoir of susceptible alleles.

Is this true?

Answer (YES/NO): NO